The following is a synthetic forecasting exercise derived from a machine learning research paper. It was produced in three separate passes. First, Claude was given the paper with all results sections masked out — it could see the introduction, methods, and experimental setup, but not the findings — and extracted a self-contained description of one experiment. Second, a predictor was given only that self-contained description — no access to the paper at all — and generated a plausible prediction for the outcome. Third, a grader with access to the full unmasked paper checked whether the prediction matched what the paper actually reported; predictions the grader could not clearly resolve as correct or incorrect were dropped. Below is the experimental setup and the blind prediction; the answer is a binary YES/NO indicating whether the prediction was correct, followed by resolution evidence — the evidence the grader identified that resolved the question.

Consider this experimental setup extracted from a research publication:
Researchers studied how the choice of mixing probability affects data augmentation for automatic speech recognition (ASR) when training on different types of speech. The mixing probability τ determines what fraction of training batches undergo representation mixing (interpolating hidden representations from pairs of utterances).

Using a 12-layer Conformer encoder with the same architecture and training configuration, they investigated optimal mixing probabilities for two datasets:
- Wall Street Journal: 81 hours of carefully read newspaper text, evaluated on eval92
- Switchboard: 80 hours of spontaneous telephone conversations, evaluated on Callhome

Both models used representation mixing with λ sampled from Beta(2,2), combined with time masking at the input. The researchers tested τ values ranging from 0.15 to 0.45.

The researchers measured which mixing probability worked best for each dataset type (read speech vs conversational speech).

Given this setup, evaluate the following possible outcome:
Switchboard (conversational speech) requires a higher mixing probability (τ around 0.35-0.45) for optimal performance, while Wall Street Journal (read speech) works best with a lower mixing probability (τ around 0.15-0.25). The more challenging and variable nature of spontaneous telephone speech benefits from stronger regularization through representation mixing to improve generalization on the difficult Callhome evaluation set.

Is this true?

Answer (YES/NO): YES